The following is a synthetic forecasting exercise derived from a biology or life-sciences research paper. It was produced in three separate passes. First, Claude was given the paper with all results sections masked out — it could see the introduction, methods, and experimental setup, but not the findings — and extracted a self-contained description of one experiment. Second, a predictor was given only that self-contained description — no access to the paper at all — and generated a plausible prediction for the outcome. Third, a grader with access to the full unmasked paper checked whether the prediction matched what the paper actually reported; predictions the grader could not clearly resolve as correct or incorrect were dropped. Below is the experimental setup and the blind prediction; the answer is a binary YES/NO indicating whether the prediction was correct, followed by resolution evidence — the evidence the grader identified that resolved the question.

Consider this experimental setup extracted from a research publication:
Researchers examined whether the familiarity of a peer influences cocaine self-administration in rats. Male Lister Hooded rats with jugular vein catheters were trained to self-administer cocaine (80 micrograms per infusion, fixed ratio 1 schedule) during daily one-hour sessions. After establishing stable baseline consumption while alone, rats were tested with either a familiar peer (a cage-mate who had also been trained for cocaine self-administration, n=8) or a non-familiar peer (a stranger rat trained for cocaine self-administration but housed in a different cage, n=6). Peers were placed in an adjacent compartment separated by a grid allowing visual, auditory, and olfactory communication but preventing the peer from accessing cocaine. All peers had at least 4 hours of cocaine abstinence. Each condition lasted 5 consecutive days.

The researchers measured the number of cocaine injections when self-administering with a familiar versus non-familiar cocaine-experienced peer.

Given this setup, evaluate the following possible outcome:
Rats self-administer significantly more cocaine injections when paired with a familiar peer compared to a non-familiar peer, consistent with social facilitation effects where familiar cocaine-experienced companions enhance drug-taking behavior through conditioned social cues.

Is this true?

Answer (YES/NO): YES